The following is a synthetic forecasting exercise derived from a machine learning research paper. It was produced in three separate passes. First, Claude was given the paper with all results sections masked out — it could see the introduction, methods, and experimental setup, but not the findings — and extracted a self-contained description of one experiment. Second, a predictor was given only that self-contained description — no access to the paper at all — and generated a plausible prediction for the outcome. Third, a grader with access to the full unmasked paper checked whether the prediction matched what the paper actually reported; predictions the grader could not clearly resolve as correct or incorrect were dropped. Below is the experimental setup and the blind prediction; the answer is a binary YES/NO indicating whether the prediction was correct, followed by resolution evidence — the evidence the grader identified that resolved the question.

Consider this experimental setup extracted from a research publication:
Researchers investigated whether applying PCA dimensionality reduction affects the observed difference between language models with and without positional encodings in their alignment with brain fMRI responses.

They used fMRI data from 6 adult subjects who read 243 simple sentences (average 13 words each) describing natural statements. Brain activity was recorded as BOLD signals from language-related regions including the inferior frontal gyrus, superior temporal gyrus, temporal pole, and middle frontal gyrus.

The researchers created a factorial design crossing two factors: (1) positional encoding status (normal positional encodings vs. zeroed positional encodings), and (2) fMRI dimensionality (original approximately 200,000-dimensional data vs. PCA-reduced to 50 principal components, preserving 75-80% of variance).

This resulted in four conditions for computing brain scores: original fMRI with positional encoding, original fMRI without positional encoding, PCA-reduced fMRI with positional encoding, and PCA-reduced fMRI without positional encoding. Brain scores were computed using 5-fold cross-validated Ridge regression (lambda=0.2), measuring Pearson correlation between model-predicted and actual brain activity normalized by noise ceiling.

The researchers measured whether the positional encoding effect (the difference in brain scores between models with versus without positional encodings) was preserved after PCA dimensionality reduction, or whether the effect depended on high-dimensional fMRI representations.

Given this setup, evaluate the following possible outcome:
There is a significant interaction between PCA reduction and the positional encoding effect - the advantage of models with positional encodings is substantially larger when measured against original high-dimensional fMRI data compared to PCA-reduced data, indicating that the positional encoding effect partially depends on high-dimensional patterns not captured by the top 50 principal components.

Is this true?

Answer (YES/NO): NO